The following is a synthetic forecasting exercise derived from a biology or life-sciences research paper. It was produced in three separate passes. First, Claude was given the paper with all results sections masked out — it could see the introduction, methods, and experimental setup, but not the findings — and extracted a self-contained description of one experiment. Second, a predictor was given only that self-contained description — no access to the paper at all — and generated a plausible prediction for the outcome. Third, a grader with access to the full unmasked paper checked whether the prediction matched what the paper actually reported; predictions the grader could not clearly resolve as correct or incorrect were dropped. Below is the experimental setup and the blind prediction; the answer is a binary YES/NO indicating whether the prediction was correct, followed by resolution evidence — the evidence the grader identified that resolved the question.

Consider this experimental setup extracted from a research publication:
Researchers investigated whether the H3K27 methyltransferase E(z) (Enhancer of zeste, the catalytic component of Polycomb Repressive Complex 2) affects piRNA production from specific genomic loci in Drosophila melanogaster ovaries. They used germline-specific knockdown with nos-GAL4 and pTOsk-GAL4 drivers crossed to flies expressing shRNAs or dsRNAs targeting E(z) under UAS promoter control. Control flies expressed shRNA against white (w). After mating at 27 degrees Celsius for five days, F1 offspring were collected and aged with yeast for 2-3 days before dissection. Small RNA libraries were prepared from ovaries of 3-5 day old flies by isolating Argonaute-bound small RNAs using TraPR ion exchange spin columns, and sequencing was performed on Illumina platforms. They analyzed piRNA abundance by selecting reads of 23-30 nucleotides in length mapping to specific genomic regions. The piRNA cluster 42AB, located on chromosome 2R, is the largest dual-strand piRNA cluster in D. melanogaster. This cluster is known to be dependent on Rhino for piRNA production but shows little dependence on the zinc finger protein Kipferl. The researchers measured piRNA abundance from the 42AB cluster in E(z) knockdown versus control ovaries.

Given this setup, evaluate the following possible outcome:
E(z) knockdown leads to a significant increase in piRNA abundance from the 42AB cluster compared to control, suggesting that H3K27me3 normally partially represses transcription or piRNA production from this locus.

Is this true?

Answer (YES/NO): NO